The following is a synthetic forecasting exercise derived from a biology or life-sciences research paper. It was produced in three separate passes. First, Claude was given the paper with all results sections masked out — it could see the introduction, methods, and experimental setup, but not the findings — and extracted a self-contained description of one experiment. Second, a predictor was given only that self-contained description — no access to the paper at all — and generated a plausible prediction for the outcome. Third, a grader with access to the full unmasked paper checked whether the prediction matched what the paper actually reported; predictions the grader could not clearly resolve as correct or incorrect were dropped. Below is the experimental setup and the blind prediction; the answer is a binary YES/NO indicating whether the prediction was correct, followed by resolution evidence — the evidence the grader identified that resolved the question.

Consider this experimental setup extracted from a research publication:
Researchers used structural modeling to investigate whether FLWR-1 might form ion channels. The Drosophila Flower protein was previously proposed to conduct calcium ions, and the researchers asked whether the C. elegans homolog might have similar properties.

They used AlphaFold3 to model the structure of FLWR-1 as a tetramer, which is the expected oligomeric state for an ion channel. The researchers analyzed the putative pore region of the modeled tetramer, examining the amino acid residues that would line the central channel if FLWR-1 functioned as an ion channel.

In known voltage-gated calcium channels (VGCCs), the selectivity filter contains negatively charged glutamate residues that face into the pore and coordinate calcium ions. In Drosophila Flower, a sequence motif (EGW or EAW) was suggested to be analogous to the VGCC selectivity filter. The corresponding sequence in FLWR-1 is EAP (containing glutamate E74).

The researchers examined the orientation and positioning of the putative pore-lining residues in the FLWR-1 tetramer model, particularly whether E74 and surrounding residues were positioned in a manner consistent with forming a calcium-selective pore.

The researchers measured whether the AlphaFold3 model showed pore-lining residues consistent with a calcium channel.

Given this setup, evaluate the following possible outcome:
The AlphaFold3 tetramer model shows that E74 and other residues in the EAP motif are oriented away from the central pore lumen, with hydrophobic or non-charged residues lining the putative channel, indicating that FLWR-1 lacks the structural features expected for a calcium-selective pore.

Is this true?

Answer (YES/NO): YES